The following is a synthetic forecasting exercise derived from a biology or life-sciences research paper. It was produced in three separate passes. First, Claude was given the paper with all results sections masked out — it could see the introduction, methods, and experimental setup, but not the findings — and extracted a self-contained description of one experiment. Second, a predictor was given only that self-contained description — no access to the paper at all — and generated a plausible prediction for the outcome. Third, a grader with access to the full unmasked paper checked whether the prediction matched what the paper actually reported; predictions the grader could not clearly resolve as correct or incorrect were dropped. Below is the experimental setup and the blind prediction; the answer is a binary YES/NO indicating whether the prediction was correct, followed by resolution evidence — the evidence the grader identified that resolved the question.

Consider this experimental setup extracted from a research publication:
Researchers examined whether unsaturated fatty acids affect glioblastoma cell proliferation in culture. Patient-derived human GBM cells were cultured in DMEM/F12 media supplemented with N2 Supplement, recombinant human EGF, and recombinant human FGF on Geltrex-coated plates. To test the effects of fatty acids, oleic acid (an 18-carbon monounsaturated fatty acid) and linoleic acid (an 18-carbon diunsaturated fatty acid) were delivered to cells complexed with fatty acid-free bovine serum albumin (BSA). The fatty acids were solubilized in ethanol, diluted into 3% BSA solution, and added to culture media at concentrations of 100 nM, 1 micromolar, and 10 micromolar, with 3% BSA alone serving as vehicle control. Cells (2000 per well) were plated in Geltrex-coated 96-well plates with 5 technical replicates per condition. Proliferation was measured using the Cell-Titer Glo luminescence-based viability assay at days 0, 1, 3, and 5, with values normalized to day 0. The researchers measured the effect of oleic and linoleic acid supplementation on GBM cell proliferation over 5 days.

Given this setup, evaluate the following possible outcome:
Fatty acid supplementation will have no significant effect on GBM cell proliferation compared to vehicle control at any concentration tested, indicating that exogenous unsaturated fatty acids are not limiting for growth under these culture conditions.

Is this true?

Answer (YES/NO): NO